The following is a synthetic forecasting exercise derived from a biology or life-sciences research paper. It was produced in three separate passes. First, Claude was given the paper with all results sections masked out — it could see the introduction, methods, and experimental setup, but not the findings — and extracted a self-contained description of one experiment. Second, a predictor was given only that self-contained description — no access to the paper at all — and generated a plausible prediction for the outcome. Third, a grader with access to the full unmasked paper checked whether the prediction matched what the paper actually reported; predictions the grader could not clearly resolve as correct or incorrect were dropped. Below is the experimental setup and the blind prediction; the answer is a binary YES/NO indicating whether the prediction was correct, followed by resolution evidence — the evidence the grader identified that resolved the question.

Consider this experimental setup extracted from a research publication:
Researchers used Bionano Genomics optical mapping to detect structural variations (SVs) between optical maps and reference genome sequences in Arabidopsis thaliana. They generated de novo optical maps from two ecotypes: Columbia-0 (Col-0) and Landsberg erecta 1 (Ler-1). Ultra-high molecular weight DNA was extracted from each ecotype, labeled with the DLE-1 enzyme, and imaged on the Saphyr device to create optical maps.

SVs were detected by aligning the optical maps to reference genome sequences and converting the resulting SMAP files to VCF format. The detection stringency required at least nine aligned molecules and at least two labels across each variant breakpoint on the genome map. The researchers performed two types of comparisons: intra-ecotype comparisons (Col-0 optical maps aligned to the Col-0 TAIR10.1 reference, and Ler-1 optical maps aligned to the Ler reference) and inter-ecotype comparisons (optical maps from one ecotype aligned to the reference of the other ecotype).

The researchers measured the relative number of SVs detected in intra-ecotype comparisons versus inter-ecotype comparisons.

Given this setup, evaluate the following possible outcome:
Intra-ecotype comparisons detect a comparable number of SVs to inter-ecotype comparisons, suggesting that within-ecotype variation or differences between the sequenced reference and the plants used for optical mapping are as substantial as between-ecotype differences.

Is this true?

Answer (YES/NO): NO